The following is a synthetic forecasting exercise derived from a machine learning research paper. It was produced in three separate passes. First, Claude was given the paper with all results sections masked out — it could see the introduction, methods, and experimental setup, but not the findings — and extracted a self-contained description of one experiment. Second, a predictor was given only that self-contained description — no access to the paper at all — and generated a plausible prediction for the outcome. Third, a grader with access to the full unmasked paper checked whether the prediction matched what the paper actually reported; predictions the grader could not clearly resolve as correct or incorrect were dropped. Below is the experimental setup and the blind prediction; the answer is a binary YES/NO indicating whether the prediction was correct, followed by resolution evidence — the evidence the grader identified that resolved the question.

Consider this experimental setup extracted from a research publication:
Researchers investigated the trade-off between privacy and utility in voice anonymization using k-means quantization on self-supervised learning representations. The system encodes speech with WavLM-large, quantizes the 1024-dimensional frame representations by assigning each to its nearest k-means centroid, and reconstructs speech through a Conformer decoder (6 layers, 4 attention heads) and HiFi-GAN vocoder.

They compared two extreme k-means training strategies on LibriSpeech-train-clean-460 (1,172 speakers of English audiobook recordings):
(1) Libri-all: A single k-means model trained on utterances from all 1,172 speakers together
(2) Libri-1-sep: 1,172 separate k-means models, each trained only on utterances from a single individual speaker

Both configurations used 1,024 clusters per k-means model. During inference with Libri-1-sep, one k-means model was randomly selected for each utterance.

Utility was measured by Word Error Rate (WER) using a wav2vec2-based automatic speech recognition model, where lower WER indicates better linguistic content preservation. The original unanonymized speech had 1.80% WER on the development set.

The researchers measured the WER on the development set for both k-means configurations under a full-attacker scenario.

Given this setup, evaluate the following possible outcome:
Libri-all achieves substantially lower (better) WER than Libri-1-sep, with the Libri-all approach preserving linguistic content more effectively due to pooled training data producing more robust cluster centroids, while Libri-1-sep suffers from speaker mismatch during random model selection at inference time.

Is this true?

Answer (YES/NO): NO